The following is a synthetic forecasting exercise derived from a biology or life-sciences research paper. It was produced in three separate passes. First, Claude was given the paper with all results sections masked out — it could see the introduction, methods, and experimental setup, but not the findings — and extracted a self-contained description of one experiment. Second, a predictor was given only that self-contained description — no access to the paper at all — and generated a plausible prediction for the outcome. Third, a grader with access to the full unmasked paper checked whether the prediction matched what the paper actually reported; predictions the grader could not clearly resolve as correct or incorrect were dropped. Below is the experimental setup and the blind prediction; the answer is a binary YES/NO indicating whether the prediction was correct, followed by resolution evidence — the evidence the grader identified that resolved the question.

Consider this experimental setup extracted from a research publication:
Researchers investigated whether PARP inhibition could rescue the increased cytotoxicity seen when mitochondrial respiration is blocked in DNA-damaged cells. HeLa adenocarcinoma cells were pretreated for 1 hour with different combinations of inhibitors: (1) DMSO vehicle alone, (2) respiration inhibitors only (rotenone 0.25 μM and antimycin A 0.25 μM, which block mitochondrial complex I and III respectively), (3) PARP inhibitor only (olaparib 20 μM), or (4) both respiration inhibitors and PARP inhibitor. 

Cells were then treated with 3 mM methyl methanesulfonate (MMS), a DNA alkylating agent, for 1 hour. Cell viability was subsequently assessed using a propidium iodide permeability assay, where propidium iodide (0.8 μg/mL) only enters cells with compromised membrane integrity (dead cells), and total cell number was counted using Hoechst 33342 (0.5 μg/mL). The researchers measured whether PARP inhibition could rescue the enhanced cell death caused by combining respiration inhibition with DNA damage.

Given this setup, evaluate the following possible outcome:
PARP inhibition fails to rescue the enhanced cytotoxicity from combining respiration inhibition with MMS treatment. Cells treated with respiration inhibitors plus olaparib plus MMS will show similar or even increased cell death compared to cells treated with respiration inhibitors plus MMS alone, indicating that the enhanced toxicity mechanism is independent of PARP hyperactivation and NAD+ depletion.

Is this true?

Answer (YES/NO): NO